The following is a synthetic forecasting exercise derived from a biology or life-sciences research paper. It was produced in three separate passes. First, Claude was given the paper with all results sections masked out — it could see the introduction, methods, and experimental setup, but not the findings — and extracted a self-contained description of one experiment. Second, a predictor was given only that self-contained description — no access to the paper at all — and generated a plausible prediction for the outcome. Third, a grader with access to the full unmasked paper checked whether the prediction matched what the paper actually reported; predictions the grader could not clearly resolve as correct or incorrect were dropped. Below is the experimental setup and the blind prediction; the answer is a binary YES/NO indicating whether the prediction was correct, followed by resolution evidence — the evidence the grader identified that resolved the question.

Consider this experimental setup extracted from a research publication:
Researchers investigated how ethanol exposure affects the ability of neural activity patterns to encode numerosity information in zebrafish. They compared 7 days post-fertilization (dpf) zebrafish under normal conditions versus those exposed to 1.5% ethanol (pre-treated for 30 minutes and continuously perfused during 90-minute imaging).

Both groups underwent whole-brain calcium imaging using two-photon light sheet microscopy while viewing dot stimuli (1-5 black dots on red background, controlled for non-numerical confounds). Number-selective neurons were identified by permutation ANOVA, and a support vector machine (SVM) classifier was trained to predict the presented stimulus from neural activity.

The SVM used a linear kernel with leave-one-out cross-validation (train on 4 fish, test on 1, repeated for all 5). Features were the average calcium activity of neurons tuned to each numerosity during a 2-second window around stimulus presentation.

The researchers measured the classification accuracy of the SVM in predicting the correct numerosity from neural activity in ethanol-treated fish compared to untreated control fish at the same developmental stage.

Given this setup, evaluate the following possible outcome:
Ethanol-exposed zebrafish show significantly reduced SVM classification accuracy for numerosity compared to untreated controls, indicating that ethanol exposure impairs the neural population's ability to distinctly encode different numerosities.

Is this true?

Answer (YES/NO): YES